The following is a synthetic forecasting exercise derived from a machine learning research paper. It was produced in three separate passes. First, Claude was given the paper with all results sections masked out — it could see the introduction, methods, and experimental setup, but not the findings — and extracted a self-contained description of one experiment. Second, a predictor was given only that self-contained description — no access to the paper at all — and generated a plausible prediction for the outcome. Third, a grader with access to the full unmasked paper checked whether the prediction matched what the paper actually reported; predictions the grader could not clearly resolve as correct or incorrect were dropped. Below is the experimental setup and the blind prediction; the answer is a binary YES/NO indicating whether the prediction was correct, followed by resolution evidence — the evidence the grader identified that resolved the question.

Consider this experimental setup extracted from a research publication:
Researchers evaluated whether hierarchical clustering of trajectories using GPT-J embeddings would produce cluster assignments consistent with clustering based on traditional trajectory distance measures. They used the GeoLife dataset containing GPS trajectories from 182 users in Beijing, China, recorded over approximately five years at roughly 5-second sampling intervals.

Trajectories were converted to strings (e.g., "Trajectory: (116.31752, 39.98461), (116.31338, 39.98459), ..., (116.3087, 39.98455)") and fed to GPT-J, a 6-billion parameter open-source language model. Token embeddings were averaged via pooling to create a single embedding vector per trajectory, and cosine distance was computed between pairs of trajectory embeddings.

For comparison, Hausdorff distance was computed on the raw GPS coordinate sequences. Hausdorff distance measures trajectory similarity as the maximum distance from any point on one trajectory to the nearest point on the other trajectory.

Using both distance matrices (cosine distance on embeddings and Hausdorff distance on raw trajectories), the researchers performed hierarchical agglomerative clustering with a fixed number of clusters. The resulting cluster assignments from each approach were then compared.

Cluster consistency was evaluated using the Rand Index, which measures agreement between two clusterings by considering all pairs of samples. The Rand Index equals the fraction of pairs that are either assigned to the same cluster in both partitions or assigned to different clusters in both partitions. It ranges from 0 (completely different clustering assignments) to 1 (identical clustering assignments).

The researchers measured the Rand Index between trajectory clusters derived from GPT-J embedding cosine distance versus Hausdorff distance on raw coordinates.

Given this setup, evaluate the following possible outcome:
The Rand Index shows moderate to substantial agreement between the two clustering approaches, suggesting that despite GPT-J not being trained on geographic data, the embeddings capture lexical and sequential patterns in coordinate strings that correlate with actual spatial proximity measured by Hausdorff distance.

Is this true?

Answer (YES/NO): YES